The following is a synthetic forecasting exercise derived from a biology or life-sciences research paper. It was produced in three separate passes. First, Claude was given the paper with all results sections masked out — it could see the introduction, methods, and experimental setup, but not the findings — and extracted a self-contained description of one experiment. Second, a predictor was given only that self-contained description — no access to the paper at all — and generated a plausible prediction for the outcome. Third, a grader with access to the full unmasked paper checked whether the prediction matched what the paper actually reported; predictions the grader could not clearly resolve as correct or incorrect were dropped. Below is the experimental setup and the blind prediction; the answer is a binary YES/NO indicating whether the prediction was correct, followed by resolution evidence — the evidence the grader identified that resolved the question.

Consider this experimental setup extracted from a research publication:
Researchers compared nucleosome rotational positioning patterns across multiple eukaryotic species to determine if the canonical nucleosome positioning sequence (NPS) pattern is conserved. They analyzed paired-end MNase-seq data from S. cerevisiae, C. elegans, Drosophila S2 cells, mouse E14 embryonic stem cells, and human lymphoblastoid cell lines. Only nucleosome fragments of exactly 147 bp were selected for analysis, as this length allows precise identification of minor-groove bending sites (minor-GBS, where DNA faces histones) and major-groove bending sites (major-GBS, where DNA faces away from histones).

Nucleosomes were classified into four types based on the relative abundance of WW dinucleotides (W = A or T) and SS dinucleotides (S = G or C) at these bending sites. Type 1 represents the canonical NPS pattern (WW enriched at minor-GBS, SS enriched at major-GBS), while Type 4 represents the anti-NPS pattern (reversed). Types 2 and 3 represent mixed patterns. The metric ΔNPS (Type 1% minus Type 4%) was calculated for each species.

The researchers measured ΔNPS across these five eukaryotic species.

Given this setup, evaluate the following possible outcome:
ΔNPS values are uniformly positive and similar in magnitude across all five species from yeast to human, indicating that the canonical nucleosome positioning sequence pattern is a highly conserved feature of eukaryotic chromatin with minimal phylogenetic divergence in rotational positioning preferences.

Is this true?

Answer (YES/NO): NO